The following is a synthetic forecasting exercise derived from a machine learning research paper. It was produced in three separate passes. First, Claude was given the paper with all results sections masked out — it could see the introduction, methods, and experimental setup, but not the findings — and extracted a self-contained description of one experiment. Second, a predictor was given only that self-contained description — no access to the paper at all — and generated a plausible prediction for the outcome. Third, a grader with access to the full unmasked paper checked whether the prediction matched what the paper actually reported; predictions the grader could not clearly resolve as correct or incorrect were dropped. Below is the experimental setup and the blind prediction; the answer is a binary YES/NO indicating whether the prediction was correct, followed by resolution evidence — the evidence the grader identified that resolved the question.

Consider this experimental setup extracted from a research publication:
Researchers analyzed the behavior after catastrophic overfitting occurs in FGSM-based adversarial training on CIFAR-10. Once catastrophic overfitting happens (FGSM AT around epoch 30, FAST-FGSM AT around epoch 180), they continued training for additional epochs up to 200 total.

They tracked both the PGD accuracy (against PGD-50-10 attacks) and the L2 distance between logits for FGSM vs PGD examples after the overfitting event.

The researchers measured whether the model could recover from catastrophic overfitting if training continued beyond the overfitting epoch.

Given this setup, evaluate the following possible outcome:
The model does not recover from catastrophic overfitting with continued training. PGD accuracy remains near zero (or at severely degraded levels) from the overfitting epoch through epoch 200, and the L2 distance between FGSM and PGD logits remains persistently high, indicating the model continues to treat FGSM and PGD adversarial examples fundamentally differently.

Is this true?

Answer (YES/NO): YES